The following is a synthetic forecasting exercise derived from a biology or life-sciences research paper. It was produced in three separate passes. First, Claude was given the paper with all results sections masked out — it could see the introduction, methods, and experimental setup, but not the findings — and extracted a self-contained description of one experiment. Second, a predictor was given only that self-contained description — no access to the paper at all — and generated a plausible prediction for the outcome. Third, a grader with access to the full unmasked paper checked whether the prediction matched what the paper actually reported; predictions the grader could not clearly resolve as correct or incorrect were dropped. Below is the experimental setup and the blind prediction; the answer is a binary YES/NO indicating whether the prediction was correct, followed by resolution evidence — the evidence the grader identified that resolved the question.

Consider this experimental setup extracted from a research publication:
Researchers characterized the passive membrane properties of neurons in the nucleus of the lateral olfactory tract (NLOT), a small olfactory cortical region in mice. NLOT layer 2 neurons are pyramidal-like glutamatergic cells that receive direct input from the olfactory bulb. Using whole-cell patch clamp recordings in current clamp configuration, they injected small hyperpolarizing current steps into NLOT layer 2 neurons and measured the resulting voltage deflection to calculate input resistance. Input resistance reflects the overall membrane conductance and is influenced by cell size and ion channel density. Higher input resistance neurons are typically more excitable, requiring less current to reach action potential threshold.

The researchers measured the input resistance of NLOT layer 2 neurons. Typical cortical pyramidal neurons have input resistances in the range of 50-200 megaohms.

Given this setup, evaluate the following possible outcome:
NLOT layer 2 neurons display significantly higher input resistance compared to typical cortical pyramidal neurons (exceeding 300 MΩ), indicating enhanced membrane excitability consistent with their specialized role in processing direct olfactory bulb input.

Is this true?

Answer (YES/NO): NO